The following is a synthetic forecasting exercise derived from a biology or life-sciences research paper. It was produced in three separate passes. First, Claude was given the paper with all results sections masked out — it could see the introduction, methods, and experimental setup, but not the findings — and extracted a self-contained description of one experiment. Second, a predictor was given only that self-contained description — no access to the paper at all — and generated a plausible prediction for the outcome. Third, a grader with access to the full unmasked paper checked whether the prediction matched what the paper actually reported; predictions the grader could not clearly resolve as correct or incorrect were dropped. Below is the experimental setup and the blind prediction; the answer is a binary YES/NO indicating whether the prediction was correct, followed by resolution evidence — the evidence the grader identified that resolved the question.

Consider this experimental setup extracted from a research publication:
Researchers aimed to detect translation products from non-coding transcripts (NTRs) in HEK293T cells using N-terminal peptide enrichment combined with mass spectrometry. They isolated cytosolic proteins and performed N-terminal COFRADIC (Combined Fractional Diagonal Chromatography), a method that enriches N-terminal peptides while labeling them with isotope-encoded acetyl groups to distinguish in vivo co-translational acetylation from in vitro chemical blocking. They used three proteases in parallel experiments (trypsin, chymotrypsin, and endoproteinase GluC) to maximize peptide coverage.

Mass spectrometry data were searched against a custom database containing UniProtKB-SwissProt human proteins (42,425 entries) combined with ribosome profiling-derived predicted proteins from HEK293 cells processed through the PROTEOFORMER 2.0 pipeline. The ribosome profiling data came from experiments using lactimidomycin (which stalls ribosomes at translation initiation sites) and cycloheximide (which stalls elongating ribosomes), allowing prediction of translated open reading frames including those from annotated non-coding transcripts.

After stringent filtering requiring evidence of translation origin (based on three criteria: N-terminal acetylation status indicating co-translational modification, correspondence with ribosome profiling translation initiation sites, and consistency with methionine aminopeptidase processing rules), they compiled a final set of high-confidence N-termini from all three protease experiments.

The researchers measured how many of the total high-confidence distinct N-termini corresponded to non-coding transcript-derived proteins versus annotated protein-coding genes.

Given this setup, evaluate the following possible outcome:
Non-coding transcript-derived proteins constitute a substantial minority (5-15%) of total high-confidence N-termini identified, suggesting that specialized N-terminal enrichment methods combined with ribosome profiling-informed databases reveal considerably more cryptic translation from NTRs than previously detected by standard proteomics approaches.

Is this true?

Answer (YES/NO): NO